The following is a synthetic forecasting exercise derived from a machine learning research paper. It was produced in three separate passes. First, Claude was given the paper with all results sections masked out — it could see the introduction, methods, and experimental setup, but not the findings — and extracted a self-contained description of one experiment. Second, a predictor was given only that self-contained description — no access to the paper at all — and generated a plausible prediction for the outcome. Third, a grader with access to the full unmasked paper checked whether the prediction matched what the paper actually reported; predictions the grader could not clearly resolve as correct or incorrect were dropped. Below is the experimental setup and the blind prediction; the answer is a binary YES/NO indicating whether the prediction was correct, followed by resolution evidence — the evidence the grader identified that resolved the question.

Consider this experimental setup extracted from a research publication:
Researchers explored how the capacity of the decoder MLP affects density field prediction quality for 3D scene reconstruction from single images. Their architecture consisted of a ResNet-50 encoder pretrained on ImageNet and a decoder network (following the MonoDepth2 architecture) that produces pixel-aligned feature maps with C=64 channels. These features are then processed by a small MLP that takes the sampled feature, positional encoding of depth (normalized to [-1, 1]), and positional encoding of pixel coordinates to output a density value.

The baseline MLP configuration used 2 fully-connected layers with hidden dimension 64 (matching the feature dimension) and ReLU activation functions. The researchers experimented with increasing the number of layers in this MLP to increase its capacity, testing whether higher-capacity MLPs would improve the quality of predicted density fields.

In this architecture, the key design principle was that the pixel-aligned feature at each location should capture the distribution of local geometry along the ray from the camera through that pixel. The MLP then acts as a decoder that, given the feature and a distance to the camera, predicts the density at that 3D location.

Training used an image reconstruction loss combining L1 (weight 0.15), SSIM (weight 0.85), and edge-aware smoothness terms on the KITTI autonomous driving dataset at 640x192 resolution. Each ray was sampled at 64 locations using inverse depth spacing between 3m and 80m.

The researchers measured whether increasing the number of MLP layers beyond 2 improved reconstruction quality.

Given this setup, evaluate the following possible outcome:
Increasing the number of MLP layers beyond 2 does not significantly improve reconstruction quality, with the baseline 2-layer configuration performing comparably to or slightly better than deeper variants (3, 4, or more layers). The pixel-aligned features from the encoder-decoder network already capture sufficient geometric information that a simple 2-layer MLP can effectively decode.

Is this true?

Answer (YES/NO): YES